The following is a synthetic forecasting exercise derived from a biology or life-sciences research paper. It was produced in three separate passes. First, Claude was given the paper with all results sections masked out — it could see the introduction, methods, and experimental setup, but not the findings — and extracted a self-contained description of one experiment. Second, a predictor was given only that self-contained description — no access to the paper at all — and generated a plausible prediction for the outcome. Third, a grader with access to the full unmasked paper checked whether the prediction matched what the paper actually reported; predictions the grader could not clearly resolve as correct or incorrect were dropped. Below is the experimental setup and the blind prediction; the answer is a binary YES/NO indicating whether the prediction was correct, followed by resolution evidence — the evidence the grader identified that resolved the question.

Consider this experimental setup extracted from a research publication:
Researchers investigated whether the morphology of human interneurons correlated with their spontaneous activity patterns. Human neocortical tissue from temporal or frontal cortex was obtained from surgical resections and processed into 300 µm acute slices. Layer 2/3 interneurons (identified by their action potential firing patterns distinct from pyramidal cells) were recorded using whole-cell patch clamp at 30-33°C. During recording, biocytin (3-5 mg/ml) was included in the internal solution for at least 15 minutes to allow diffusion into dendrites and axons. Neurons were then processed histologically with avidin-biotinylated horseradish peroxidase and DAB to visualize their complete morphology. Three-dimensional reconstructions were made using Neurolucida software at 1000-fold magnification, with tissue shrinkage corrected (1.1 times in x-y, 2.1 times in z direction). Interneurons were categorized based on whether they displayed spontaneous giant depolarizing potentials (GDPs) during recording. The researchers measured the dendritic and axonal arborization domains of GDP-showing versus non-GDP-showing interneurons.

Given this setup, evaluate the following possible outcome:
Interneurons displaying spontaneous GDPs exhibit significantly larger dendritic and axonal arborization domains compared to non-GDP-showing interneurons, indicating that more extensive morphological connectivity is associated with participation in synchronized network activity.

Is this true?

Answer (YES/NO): YES